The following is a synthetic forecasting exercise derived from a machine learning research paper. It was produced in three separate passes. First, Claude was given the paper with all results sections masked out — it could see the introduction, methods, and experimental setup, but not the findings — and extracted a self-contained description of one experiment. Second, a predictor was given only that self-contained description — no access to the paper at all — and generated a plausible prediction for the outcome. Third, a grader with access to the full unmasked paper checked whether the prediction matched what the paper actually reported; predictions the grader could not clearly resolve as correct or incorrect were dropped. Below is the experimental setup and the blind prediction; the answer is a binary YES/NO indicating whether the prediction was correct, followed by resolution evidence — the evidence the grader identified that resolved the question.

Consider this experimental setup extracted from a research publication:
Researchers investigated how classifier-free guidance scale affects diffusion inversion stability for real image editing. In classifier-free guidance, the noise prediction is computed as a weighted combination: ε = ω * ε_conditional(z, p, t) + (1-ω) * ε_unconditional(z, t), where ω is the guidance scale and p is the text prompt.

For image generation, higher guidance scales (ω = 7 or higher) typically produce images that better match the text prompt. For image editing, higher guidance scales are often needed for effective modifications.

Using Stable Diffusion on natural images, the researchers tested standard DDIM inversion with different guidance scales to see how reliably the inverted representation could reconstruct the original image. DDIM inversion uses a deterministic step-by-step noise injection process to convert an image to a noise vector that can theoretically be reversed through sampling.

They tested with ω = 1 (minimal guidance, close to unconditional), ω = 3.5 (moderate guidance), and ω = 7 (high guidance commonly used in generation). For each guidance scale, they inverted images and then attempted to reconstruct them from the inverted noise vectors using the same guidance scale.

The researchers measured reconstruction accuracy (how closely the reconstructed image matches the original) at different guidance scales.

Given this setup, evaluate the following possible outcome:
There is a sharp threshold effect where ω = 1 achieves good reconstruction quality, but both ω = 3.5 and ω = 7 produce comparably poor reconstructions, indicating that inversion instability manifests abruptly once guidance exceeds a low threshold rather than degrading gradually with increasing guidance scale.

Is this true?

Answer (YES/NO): NO